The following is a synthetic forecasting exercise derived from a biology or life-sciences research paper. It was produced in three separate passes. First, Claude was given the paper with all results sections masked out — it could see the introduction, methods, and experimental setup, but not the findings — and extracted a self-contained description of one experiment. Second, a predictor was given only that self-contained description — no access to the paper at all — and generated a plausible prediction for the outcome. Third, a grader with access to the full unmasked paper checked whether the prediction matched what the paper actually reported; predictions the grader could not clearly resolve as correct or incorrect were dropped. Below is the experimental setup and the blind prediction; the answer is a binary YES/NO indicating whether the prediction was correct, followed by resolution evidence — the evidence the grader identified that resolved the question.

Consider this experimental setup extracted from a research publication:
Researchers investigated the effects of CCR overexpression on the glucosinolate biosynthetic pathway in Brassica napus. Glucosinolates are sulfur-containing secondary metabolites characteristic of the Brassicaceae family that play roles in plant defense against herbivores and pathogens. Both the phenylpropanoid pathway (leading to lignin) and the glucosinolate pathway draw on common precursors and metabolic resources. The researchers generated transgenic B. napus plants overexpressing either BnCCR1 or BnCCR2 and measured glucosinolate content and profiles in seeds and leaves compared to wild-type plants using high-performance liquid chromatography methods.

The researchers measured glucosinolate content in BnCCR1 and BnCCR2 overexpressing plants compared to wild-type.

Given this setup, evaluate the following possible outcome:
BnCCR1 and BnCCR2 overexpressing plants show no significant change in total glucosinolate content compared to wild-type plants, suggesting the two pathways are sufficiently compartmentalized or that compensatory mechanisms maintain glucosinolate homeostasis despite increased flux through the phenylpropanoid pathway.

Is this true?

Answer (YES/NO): NO